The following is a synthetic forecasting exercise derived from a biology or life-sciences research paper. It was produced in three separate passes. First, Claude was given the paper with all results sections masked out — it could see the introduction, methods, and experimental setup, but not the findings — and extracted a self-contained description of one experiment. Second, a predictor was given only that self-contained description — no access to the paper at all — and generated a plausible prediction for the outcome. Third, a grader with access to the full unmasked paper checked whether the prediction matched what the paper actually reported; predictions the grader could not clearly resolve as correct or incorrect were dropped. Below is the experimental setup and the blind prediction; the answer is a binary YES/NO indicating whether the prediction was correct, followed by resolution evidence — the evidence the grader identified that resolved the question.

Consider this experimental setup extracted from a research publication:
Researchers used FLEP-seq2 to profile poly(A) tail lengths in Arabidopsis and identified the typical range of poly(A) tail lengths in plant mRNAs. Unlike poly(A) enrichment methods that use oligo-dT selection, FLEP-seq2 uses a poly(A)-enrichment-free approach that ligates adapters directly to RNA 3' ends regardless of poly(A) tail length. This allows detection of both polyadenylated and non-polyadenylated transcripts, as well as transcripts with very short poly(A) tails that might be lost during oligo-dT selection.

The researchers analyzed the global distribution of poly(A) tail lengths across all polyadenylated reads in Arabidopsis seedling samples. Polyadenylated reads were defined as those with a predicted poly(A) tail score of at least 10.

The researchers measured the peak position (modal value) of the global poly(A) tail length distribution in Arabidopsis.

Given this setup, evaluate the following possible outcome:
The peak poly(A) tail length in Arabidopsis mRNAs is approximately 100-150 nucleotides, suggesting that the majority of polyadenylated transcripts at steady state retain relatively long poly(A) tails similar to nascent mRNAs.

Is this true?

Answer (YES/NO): NO